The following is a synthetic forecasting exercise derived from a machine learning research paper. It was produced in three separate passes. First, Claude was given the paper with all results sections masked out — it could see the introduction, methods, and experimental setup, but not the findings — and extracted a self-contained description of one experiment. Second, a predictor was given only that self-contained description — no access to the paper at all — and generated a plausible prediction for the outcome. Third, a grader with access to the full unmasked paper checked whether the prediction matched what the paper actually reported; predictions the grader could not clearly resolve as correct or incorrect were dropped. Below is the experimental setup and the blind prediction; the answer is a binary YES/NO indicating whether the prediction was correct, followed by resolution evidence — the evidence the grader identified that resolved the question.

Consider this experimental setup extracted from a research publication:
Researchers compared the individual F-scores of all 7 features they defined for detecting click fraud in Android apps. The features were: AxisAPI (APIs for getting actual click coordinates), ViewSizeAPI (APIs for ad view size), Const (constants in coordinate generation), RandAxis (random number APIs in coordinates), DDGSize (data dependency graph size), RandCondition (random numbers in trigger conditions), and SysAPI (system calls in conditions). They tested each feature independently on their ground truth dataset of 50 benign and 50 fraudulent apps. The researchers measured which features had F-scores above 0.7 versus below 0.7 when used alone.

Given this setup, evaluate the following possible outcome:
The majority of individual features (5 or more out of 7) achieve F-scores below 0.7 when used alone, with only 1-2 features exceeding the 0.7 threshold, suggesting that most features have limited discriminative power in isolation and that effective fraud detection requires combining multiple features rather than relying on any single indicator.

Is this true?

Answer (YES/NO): NO